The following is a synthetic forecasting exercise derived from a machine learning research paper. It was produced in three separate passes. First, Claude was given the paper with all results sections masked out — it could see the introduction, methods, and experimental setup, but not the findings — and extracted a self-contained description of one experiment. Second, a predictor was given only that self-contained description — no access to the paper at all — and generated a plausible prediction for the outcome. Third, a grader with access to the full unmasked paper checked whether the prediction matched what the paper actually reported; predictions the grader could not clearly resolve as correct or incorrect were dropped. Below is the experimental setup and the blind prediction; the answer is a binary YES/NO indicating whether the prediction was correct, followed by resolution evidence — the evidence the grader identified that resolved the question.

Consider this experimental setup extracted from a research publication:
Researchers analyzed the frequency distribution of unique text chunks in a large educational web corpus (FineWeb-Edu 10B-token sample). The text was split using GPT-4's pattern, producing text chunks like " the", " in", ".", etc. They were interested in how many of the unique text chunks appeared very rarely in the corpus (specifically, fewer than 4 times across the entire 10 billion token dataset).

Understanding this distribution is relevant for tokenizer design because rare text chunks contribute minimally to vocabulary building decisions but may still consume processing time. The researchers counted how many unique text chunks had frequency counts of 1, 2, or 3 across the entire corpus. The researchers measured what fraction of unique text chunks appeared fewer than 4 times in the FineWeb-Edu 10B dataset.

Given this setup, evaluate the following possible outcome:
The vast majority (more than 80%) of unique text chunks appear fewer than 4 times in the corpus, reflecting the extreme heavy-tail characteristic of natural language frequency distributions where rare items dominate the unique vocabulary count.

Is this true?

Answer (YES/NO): NO